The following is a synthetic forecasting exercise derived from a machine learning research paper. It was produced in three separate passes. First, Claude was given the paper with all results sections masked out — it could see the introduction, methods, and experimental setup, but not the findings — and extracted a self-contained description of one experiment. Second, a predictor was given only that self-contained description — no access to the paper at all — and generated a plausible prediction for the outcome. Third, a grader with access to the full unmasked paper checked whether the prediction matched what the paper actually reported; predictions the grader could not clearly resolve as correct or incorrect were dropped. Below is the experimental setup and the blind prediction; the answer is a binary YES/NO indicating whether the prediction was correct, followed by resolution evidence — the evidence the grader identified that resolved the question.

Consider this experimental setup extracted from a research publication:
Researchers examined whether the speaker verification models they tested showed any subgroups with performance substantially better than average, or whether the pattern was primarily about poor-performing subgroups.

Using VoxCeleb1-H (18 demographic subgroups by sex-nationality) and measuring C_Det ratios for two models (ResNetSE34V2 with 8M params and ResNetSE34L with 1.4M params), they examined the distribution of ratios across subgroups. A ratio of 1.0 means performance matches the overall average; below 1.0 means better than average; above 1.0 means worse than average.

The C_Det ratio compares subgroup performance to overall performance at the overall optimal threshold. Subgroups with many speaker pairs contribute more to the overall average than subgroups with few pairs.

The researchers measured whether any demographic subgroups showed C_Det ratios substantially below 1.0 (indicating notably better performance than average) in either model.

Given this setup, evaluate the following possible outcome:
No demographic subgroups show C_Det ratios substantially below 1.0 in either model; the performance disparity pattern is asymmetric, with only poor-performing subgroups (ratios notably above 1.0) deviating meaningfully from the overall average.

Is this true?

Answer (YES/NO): NO